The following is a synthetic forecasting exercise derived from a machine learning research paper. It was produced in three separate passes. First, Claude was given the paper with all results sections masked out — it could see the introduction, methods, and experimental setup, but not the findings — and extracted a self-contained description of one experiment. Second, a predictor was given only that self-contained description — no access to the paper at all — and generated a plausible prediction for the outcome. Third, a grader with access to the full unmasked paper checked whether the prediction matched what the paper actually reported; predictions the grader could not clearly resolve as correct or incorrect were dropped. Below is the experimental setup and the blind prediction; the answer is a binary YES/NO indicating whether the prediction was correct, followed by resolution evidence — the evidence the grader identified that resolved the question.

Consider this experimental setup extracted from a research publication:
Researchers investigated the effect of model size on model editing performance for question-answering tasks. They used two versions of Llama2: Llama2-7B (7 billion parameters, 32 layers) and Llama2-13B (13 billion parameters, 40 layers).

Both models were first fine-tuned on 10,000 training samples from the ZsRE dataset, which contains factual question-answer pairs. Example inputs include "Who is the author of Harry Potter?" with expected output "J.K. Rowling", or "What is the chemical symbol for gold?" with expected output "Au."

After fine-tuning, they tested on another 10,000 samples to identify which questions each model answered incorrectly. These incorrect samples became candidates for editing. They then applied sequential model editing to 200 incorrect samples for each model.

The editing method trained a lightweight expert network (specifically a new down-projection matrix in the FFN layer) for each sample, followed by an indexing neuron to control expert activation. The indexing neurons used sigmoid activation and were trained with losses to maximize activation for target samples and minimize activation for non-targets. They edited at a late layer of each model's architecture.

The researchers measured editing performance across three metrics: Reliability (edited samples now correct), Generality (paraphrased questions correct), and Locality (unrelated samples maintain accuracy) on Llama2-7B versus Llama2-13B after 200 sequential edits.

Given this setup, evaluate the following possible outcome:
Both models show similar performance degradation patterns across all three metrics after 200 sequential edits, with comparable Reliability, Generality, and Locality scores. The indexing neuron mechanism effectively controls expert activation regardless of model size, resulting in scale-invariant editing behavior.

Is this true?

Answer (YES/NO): NO